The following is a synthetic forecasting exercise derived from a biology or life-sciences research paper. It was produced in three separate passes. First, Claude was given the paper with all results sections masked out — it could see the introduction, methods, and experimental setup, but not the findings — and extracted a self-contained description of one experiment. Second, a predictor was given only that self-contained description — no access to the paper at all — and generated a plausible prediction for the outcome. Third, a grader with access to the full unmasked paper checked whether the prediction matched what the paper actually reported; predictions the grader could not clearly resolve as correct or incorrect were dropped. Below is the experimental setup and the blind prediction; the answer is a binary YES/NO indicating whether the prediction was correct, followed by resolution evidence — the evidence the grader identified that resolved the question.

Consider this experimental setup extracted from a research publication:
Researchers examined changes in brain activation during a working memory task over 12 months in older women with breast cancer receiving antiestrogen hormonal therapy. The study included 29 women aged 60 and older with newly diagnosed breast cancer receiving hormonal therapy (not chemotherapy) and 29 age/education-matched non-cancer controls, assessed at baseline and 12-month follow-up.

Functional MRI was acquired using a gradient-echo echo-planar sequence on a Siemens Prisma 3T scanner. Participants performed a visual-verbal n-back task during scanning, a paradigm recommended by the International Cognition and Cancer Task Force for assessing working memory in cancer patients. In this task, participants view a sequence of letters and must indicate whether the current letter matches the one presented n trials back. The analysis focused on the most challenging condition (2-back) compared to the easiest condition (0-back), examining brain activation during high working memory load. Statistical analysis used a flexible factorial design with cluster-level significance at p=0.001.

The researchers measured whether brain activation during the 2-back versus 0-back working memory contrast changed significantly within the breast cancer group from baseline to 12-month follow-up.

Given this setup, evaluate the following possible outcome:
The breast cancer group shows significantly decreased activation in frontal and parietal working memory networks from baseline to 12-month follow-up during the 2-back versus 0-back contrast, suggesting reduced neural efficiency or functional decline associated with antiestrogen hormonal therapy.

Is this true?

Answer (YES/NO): NO